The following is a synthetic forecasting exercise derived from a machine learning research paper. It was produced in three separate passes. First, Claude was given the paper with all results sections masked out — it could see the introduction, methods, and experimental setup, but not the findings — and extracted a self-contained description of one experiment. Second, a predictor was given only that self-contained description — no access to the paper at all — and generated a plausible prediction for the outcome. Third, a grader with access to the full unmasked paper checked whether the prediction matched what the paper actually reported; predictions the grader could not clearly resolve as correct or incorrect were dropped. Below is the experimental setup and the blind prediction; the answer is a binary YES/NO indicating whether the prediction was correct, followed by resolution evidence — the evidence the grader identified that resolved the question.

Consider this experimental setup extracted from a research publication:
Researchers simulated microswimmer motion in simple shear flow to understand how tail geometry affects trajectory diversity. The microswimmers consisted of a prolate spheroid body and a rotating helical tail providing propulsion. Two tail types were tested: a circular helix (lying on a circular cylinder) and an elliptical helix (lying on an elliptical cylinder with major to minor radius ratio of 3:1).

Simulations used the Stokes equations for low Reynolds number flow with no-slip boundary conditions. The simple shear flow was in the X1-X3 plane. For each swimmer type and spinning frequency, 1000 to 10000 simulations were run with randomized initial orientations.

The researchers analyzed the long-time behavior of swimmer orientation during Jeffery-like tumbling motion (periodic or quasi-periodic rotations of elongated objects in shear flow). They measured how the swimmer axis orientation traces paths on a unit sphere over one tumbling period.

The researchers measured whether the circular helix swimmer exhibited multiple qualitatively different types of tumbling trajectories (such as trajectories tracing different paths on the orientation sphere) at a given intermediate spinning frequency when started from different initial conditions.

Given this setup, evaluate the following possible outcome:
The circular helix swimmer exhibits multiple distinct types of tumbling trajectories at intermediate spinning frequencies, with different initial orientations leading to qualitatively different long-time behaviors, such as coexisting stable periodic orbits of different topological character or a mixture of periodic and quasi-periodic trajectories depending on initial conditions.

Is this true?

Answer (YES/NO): YES